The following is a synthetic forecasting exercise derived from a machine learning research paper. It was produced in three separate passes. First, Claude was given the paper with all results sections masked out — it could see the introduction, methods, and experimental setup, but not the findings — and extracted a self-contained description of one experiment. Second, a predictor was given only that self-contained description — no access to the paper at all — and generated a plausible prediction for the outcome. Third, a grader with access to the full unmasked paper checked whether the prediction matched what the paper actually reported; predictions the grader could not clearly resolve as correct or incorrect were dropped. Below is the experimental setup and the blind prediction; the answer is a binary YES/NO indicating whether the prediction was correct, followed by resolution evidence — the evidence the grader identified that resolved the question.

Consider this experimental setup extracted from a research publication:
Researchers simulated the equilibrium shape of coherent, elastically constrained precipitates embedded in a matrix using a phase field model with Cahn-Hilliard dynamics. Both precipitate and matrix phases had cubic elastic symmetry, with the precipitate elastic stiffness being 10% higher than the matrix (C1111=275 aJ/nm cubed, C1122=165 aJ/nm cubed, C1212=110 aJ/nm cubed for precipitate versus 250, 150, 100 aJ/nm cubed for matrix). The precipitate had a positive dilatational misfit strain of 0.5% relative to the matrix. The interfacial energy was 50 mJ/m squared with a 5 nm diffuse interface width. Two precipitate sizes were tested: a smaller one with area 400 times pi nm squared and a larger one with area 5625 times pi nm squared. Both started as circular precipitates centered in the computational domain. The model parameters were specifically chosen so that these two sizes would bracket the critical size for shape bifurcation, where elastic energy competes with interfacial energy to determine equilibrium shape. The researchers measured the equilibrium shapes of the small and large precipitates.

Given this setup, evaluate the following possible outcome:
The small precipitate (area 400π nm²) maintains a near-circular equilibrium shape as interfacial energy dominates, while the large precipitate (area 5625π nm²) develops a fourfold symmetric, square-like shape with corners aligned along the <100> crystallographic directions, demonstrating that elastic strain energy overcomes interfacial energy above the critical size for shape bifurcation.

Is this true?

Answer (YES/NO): NO